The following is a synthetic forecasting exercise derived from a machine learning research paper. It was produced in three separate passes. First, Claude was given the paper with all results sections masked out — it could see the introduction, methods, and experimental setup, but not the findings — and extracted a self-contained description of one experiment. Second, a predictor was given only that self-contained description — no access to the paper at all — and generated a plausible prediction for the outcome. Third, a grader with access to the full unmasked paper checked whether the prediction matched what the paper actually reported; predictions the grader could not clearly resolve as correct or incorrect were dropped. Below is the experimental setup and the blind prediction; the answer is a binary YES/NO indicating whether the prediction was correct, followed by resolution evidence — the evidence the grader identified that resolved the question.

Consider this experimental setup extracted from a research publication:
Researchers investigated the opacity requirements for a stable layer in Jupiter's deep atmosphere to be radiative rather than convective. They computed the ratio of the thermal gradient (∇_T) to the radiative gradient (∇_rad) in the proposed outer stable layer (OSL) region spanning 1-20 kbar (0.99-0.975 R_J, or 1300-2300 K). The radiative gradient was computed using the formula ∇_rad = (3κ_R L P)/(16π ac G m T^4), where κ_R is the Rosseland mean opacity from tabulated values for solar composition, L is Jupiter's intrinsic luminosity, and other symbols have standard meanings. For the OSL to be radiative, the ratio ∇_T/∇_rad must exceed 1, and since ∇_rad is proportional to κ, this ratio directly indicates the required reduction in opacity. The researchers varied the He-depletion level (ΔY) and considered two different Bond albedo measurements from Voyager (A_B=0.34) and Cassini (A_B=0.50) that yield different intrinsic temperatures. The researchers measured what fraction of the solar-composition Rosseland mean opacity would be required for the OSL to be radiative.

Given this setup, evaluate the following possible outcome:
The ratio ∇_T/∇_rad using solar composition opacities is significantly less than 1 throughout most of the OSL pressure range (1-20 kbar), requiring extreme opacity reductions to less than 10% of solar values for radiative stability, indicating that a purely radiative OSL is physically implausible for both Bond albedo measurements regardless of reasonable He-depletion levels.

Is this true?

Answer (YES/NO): NO